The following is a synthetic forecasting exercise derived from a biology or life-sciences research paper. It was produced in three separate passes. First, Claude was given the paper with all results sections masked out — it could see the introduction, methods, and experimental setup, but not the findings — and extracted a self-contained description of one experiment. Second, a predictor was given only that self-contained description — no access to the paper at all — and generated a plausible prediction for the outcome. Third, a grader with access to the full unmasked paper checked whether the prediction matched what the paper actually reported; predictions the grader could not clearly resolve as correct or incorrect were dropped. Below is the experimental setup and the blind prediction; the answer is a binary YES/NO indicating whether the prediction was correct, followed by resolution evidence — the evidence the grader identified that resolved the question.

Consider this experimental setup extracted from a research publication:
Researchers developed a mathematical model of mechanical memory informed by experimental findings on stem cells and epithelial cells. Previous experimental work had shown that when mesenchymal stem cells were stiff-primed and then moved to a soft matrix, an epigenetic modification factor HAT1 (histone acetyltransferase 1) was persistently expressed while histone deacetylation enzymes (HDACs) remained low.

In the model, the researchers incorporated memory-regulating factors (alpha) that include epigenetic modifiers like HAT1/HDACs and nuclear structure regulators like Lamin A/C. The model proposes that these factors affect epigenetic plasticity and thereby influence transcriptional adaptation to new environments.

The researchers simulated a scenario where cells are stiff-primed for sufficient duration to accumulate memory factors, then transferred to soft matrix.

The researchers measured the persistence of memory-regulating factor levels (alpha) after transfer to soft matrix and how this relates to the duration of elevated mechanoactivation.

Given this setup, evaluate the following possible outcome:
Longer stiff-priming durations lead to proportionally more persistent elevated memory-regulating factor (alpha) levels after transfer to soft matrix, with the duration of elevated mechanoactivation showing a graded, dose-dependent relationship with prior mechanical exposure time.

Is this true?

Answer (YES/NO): NO